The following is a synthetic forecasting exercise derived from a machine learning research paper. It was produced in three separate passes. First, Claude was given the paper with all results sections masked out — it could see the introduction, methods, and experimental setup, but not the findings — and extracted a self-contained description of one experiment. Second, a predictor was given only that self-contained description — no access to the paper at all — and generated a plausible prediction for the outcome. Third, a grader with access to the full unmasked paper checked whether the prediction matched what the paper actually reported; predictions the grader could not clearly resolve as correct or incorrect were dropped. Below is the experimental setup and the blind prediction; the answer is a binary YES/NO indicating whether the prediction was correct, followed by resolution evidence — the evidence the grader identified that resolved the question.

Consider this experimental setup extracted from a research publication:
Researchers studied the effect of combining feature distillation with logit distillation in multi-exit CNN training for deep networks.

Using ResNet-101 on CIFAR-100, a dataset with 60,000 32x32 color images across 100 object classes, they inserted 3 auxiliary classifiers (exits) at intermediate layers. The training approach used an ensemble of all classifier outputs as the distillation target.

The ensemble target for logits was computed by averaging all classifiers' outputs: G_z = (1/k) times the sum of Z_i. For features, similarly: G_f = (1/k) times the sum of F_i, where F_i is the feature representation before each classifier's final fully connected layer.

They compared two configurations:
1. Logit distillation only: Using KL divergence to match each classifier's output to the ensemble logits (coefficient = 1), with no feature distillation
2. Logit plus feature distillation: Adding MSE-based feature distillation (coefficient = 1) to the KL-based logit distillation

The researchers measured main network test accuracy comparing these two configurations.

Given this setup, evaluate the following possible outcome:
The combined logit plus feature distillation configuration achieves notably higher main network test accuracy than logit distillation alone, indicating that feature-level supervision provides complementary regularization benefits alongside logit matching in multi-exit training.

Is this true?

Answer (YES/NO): NO